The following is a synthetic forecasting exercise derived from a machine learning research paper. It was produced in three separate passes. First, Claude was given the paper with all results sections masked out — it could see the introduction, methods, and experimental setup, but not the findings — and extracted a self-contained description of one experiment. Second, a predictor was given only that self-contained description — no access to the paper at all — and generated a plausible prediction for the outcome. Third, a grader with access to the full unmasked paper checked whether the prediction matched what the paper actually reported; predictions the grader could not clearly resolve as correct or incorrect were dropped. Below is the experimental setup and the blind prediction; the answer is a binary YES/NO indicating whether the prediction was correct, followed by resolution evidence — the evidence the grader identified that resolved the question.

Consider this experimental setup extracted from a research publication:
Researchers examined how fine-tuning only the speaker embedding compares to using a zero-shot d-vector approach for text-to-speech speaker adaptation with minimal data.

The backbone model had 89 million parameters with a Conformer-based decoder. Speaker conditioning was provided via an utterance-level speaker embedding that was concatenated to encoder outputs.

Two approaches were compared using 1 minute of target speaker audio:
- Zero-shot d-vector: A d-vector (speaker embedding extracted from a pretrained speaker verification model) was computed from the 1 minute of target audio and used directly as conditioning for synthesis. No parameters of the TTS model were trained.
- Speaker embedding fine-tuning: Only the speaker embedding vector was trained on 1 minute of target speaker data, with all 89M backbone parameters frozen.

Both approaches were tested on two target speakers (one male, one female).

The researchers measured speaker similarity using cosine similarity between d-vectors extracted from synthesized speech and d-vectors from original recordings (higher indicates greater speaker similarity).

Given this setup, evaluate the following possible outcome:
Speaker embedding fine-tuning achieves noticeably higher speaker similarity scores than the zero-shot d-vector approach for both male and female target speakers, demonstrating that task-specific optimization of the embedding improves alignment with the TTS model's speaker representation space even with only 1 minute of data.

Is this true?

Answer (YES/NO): NO